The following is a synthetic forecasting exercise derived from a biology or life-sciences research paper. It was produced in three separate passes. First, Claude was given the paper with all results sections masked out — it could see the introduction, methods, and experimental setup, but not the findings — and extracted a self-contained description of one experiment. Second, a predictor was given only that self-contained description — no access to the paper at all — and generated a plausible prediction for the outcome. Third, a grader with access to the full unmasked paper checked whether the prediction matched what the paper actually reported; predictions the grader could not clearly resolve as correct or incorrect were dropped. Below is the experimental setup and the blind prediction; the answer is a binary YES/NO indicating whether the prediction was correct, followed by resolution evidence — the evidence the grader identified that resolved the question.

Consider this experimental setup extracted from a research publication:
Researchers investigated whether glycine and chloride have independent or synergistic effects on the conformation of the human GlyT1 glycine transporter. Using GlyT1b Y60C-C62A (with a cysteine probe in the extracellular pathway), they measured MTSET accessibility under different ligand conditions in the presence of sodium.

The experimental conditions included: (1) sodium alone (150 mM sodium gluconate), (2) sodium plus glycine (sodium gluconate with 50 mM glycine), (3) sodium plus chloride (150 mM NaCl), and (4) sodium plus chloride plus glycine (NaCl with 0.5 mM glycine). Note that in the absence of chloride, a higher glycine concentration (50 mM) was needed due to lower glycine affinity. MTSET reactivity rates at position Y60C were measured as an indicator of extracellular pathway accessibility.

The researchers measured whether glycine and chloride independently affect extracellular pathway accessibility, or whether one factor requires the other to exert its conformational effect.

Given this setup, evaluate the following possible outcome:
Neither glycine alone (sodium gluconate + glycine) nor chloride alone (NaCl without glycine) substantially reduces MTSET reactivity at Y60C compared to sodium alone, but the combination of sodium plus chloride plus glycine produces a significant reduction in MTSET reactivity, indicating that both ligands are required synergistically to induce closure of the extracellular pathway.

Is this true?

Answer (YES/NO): NO